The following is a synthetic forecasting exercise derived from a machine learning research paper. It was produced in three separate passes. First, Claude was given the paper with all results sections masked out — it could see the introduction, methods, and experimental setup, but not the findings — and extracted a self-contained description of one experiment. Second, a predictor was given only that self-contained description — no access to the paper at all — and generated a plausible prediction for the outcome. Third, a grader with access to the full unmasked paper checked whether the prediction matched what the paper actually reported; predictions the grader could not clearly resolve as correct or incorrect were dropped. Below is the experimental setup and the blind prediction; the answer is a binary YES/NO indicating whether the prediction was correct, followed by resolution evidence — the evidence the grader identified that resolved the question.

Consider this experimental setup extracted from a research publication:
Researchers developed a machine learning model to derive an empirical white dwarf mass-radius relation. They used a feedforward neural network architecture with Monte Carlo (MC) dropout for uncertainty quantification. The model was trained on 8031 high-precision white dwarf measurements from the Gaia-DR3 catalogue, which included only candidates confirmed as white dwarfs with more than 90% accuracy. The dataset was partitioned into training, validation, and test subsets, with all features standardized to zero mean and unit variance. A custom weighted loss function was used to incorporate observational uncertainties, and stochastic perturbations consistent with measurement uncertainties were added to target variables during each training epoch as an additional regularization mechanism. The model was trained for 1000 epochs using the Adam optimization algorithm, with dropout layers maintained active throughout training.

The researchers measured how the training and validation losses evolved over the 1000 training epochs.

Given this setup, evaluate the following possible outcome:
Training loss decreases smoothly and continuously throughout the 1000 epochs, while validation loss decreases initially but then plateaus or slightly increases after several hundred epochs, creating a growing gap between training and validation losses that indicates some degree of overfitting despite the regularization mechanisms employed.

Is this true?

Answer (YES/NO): NO